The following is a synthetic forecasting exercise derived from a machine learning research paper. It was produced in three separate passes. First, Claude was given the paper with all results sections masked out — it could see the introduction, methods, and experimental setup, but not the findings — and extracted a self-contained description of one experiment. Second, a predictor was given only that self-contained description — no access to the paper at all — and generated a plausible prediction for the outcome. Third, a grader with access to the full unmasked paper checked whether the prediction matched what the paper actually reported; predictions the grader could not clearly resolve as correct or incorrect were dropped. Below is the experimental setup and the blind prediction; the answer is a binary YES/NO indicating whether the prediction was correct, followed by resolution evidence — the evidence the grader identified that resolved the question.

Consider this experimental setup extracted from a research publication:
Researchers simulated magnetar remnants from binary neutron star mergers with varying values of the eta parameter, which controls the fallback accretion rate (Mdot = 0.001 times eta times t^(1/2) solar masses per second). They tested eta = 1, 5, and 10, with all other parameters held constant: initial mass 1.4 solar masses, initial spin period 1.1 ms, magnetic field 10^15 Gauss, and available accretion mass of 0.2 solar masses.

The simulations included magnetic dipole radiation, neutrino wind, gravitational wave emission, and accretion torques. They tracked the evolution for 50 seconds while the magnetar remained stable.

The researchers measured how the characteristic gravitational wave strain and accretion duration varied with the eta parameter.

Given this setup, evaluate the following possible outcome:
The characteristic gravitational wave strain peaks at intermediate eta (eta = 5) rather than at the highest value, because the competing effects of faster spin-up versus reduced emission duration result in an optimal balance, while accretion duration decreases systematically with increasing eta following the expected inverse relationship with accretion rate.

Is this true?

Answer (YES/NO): NO